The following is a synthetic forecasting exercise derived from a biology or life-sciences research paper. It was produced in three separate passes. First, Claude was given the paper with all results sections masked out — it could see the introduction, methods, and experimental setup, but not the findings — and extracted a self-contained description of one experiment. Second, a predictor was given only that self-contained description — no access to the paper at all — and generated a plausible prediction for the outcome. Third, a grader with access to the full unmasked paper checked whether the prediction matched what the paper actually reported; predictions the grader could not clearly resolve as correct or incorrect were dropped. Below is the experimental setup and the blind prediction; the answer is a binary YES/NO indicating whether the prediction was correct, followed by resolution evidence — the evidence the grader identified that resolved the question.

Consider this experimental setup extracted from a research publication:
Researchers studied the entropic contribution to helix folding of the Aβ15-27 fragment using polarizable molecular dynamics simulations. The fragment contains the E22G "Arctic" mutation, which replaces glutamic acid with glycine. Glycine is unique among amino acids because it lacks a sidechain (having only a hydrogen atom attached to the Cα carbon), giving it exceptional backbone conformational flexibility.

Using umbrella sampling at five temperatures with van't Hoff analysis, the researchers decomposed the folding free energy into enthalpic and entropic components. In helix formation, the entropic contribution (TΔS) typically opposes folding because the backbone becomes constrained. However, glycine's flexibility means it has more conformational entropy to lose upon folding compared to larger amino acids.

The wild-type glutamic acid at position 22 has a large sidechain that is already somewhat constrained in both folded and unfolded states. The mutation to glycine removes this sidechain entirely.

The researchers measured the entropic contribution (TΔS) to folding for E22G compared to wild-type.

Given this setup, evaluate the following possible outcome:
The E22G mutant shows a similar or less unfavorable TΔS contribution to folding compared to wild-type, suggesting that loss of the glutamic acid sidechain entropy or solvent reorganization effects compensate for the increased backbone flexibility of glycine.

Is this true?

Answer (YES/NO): YES